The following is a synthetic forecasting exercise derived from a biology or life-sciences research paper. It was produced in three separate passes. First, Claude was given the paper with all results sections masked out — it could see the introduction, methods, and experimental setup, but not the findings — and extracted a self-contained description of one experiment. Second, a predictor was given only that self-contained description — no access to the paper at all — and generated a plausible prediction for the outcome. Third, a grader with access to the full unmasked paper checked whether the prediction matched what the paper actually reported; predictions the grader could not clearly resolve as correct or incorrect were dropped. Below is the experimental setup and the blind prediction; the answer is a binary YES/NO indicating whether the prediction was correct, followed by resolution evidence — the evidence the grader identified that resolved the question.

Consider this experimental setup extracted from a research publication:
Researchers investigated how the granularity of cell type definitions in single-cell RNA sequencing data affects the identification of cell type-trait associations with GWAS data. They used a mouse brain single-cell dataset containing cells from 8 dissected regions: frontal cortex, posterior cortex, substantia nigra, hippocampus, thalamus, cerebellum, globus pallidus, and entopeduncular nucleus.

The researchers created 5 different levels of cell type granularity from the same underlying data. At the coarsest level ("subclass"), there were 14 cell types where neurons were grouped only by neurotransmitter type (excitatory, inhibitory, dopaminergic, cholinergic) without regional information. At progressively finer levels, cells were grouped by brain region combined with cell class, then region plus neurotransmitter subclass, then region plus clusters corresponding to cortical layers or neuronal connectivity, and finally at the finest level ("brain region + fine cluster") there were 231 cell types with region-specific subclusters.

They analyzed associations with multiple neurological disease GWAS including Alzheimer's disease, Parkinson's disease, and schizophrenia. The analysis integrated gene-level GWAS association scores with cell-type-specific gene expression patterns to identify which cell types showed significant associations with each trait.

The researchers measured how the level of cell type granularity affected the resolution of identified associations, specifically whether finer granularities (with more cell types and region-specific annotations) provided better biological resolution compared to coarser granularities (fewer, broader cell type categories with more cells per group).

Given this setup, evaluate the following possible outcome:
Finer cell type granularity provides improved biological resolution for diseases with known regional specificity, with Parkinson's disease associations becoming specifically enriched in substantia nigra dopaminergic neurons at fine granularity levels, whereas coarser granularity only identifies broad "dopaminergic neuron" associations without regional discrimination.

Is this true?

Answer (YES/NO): YES